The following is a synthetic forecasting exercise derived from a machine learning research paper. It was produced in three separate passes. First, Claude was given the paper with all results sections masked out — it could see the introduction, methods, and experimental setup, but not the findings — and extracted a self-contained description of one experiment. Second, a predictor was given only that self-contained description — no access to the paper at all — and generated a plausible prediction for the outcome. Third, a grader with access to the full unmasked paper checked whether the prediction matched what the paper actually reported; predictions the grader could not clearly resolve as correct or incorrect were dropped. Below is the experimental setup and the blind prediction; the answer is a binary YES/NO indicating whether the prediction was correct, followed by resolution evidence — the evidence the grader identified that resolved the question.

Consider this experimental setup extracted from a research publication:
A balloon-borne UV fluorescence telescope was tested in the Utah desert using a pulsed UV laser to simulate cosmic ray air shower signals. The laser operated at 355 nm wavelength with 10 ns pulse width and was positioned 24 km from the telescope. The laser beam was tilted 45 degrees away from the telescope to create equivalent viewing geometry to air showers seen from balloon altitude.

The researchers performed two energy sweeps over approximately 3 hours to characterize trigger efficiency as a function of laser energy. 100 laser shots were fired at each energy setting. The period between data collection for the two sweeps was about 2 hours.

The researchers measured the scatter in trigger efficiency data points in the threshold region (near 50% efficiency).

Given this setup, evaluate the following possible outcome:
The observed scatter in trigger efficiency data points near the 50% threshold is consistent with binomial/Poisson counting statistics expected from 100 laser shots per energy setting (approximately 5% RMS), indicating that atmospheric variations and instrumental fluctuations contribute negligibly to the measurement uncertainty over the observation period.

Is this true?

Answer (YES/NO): NO